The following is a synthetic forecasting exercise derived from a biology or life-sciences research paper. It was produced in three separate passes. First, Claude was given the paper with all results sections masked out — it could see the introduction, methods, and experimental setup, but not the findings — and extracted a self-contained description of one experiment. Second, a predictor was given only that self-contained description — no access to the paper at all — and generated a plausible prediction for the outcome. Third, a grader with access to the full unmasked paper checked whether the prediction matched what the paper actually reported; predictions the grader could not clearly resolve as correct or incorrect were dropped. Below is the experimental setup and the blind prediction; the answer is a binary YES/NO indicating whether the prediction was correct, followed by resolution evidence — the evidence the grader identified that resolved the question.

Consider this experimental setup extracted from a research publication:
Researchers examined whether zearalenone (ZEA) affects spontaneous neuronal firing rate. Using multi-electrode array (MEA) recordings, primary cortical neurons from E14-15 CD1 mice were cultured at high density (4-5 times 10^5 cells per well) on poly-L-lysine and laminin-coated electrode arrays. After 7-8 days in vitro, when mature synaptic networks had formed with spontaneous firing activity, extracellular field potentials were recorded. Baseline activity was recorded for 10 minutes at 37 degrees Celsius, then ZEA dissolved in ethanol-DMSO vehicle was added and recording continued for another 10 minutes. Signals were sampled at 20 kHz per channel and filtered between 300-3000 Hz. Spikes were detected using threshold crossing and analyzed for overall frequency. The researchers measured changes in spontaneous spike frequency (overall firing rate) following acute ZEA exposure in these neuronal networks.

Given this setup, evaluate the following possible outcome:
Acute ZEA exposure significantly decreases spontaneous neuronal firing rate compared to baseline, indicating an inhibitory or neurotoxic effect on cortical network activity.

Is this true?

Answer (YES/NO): NO